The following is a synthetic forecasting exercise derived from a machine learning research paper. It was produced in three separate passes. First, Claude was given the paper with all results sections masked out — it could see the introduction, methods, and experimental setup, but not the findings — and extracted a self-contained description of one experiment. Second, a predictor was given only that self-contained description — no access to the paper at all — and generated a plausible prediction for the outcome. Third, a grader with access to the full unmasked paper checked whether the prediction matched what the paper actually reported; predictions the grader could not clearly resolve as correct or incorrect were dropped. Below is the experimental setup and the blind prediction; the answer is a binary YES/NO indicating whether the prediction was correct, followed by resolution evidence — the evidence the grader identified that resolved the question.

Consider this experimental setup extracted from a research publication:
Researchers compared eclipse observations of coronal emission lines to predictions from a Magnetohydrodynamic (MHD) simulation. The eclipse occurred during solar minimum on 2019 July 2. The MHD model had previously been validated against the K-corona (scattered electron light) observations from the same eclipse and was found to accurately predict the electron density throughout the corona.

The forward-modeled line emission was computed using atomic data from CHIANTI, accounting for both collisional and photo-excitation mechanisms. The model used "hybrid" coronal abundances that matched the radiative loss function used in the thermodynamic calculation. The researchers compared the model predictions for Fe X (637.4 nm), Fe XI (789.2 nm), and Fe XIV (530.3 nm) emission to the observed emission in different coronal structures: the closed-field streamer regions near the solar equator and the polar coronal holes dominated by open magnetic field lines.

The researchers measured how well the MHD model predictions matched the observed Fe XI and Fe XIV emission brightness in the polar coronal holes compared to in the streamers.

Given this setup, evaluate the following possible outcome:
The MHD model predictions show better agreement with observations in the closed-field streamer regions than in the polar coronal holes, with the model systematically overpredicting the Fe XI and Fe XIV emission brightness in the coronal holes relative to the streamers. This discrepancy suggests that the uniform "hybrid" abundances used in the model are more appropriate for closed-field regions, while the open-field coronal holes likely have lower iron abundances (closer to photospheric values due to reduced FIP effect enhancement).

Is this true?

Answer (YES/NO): NO